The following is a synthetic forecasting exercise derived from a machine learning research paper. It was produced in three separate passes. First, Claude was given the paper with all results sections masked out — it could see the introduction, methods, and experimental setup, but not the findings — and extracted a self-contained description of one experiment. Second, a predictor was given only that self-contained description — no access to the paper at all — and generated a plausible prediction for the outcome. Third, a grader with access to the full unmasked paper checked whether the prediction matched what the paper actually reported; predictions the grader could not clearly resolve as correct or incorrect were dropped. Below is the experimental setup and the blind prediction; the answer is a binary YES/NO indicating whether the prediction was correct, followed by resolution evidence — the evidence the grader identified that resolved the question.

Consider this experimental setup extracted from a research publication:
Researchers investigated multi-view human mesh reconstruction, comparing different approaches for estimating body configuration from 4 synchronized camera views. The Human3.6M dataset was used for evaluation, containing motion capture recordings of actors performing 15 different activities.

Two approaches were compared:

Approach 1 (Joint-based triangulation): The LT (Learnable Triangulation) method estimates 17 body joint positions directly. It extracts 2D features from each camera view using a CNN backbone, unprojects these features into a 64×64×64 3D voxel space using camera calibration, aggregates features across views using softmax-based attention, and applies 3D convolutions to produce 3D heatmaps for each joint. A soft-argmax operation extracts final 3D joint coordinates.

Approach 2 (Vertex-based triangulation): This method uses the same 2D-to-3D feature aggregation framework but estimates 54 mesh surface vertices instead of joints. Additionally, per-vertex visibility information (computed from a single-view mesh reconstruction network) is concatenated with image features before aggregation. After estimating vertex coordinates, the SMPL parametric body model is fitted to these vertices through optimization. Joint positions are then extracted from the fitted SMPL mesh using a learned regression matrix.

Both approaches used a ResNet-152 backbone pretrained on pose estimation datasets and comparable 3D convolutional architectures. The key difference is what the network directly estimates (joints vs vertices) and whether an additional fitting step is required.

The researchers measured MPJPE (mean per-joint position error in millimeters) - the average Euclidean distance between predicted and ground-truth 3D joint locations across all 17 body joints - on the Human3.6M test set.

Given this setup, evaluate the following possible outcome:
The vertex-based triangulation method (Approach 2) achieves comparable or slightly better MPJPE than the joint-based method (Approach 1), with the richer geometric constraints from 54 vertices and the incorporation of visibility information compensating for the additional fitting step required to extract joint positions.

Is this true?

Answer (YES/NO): NO